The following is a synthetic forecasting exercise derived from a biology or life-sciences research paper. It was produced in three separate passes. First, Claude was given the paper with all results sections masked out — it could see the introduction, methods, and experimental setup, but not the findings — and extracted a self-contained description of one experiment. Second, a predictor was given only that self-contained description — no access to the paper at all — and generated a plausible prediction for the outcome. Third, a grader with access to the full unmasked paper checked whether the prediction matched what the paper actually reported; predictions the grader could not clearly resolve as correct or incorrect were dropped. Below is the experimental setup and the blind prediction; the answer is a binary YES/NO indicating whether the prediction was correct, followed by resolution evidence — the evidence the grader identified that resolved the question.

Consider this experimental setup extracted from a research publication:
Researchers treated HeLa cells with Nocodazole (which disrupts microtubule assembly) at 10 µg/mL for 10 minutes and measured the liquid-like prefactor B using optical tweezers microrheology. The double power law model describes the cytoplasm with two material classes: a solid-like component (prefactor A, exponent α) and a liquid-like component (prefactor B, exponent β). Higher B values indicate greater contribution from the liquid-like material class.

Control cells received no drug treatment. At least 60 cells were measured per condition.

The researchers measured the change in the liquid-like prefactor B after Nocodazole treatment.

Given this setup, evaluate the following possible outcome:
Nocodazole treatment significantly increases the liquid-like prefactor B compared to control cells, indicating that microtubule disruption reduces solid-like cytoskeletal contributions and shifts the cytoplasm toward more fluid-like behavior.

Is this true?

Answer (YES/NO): NO